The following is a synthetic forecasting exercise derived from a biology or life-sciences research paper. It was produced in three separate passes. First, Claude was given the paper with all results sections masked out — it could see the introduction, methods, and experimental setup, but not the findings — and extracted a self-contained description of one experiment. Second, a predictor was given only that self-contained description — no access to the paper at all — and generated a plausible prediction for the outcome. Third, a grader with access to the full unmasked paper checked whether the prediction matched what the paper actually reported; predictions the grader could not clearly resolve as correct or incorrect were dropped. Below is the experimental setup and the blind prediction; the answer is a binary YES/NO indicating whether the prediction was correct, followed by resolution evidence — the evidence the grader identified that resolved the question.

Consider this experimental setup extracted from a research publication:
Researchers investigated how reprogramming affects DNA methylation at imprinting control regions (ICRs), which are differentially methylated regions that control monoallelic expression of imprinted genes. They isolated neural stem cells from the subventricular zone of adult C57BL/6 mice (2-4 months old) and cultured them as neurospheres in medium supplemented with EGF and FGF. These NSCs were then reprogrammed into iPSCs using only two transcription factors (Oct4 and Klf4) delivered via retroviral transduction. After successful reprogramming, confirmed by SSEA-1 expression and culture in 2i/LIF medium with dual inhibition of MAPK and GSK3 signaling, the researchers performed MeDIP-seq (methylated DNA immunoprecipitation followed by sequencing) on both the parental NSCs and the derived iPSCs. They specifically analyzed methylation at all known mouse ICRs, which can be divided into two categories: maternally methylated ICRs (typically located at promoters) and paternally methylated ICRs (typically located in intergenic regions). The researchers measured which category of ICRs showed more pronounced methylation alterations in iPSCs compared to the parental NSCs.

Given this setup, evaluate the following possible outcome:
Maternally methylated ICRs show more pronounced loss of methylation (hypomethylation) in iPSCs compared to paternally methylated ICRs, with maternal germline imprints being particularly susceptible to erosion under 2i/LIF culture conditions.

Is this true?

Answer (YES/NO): YES